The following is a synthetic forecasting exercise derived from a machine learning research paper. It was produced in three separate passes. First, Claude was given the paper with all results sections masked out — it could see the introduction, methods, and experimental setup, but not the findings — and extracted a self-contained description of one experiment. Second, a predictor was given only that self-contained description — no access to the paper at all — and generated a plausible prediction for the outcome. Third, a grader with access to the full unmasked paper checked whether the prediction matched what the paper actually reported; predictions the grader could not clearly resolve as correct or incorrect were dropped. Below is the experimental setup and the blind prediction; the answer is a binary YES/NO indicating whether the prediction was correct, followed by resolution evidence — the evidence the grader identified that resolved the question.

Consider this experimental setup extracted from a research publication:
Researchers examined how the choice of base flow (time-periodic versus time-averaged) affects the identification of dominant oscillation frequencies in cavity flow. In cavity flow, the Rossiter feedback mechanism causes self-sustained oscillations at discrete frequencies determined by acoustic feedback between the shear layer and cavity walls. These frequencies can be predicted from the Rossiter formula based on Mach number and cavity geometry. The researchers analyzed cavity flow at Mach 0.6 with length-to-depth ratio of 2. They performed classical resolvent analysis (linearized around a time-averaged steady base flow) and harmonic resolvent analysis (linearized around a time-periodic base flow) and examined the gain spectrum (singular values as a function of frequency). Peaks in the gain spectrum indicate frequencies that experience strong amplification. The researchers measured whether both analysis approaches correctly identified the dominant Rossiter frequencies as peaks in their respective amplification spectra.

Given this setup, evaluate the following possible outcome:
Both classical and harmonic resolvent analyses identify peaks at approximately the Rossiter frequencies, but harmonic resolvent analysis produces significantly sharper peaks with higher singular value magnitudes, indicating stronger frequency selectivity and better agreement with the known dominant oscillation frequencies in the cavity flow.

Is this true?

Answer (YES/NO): NO